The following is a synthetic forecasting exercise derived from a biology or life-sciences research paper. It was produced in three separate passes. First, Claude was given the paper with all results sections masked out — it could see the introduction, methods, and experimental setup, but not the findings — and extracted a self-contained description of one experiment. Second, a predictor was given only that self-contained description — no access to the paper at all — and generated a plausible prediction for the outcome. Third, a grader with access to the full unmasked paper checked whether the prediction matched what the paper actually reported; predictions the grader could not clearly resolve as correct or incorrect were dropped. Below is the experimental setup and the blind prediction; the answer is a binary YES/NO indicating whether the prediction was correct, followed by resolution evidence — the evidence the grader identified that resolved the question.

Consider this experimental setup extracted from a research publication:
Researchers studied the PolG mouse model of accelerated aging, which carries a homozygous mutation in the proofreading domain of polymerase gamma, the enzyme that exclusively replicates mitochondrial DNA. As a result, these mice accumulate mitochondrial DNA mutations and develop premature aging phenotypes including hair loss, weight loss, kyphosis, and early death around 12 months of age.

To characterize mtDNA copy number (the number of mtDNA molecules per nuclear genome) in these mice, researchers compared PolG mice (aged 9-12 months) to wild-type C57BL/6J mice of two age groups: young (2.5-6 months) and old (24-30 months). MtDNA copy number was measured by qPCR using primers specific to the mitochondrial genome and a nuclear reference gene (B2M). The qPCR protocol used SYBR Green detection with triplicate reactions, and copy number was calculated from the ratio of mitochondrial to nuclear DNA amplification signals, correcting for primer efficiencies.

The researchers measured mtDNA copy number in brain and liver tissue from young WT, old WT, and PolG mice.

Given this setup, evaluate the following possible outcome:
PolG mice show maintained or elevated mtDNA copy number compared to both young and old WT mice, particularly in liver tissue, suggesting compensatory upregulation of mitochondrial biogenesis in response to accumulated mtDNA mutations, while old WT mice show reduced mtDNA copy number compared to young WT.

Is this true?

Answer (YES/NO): NO